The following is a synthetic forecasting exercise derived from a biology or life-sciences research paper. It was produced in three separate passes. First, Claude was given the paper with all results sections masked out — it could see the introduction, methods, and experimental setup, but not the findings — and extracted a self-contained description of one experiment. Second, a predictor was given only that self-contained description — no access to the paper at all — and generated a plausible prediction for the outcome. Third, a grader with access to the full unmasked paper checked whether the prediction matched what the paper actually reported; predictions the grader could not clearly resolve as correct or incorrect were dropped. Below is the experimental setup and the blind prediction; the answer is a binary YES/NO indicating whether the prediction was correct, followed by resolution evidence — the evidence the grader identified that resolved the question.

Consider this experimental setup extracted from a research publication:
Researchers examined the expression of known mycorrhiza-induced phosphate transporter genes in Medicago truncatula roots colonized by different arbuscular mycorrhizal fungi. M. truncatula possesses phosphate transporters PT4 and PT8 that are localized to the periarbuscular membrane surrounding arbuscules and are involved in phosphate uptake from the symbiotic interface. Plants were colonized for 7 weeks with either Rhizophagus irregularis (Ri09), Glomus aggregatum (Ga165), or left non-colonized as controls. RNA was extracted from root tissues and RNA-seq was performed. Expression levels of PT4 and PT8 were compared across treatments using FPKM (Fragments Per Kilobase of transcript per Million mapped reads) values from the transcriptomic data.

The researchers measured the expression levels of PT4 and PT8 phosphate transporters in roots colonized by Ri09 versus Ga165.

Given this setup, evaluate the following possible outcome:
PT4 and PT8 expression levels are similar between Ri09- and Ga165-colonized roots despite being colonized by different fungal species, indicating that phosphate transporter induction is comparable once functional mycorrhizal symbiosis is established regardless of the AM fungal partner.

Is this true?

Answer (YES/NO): NO